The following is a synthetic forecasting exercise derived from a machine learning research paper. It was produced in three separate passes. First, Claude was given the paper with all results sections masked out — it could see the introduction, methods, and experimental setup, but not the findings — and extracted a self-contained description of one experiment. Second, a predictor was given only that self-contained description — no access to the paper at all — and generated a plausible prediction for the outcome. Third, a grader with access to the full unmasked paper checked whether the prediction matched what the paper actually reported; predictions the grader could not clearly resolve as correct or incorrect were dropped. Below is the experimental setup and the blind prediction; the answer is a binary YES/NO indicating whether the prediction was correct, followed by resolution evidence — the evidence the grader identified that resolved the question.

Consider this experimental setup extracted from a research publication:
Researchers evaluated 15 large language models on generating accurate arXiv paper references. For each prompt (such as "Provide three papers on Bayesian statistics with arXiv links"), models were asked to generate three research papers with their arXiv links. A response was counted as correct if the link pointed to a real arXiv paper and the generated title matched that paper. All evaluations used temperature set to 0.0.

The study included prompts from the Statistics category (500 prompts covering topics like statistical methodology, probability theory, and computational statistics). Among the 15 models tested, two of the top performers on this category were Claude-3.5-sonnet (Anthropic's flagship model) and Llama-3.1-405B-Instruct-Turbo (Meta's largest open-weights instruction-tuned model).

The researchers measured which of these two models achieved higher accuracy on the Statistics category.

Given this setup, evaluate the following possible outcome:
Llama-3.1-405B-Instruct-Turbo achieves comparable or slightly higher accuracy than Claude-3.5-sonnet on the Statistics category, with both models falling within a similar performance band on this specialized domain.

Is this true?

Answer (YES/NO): NO